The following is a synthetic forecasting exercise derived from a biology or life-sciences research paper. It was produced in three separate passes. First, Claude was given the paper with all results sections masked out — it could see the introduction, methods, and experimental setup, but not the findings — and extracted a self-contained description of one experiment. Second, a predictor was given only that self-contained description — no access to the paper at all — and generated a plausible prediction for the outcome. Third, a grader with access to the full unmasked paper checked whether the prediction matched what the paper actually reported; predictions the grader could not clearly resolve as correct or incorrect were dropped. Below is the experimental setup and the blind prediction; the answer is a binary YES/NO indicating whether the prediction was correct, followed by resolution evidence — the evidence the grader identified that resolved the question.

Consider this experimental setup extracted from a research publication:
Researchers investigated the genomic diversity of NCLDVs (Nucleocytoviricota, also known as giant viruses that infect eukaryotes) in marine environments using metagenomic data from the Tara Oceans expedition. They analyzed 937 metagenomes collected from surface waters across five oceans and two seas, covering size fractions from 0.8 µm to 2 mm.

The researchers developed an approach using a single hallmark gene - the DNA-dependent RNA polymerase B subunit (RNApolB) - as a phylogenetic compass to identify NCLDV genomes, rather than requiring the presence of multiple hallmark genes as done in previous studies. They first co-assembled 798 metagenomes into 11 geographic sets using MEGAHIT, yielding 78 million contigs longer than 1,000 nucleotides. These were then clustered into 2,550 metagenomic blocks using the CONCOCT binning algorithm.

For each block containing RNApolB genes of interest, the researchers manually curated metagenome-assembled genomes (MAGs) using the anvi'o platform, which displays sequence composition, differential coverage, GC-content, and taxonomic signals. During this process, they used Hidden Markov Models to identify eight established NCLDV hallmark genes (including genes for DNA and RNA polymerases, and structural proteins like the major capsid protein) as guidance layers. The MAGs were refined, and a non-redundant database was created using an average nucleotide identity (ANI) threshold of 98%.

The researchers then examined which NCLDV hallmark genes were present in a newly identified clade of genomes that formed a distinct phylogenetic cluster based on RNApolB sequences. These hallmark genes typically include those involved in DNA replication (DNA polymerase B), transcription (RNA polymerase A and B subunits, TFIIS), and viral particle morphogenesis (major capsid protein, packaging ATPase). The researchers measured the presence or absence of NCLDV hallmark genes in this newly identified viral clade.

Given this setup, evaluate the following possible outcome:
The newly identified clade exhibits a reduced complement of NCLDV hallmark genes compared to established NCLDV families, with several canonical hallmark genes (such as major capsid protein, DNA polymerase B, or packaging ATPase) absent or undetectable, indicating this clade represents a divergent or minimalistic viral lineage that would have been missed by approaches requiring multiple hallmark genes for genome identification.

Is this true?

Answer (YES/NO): NO